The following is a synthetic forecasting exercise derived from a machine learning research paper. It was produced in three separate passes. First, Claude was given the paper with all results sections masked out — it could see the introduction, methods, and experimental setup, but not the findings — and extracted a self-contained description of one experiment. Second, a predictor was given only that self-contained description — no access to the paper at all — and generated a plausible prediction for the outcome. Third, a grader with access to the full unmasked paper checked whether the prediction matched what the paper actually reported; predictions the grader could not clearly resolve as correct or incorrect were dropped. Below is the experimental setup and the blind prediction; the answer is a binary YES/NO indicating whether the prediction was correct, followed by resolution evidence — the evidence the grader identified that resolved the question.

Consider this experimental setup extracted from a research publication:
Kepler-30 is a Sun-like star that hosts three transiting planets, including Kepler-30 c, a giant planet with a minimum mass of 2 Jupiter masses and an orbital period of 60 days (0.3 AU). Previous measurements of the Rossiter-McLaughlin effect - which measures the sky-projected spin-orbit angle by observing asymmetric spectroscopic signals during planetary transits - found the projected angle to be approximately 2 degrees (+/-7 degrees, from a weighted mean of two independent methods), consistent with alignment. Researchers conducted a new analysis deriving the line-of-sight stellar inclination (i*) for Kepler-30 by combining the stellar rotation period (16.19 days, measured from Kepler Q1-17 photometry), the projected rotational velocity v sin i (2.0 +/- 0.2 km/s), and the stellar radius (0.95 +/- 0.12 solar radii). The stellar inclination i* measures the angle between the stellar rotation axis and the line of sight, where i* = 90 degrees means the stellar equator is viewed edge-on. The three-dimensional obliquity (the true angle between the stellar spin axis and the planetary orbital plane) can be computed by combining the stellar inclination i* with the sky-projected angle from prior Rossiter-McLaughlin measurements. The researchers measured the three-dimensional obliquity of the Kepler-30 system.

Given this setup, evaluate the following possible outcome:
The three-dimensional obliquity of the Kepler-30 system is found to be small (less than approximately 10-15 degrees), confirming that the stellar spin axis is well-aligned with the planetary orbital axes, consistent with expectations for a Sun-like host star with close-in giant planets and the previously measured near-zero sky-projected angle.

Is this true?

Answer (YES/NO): NO